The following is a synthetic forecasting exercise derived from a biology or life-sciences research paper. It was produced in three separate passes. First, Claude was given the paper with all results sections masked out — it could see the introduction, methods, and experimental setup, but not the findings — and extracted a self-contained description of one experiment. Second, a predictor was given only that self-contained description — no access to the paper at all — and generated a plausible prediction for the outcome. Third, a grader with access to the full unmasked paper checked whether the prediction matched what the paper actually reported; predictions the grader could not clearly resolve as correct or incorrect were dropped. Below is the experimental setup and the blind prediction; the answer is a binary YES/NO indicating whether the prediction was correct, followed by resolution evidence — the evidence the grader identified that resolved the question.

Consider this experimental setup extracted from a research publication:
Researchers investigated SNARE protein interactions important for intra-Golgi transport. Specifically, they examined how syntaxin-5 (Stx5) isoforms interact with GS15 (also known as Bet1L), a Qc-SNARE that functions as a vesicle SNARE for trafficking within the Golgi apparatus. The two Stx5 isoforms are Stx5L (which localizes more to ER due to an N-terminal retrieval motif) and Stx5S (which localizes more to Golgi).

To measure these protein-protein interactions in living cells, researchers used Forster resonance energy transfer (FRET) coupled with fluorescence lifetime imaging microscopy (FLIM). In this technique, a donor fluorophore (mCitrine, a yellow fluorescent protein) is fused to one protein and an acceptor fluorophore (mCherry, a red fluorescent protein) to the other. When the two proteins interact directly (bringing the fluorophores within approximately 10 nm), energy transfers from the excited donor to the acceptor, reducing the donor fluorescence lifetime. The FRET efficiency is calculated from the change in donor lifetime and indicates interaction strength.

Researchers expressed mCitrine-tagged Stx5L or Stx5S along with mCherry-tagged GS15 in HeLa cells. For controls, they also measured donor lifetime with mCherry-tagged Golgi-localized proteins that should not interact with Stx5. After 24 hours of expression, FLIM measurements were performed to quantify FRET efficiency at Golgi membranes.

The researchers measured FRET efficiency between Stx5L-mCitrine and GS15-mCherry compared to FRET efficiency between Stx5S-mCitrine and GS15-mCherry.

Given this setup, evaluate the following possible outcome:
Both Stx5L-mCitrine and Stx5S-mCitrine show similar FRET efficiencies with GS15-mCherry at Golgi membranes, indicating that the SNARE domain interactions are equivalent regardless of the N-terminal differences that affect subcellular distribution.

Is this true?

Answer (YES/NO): NO